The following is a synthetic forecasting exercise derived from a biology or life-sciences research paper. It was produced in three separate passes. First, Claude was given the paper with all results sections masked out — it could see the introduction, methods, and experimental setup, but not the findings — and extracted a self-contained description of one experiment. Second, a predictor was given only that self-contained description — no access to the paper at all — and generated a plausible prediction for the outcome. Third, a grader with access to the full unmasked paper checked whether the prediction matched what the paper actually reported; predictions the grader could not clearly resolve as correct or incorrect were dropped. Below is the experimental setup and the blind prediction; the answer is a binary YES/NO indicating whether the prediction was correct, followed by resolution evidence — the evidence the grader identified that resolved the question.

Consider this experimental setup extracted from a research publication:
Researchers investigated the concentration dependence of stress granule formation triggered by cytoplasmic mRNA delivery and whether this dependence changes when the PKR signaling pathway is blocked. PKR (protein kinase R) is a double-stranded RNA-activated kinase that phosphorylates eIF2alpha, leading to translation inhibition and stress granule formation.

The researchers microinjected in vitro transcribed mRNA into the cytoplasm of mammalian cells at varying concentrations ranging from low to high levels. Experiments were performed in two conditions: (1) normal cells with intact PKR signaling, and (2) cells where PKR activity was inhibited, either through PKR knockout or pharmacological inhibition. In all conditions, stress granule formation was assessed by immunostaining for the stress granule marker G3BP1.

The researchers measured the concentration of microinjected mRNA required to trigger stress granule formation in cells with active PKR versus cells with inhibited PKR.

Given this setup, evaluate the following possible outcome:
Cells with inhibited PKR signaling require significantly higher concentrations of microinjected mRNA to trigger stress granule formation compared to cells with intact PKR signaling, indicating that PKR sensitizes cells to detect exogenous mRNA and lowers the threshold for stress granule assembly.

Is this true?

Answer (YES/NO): YES